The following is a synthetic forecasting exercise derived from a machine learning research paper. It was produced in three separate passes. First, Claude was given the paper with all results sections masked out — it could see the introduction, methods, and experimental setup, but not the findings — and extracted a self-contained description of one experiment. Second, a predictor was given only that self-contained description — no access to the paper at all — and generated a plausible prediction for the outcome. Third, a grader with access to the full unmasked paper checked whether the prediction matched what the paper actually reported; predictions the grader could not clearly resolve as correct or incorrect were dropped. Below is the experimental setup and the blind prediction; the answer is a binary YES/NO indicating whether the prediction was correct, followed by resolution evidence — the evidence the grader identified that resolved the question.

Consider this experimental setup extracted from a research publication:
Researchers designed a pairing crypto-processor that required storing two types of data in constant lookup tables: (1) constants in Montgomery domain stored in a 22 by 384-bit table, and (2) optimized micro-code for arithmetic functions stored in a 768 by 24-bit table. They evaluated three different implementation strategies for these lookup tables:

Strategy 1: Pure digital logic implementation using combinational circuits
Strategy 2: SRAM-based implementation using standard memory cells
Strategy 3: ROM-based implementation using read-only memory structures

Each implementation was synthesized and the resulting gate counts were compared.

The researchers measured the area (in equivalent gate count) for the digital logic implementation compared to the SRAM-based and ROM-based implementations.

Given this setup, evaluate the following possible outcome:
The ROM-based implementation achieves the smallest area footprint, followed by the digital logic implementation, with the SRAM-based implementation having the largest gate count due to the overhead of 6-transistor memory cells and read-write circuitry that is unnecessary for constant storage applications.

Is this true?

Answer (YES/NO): NO